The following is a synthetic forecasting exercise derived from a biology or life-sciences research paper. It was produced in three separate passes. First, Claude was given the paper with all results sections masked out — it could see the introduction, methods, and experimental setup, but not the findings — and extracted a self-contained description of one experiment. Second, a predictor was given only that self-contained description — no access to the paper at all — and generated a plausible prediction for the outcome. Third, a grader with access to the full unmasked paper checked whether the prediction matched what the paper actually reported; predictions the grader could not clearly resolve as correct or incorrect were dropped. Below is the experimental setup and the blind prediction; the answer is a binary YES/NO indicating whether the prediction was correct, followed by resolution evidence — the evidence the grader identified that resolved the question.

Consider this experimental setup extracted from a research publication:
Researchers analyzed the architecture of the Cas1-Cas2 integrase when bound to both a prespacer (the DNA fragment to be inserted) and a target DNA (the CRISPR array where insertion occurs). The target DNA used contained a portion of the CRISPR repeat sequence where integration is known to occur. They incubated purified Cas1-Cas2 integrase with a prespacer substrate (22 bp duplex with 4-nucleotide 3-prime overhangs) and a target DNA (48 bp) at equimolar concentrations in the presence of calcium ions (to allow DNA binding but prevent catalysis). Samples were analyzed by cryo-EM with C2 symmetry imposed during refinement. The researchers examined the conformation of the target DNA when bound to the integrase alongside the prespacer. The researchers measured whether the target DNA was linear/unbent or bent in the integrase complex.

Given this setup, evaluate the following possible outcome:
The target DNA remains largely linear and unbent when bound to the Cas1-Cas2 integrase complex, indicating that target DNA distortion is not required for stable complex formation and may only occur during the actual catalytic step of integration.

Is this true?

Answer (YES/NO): NO